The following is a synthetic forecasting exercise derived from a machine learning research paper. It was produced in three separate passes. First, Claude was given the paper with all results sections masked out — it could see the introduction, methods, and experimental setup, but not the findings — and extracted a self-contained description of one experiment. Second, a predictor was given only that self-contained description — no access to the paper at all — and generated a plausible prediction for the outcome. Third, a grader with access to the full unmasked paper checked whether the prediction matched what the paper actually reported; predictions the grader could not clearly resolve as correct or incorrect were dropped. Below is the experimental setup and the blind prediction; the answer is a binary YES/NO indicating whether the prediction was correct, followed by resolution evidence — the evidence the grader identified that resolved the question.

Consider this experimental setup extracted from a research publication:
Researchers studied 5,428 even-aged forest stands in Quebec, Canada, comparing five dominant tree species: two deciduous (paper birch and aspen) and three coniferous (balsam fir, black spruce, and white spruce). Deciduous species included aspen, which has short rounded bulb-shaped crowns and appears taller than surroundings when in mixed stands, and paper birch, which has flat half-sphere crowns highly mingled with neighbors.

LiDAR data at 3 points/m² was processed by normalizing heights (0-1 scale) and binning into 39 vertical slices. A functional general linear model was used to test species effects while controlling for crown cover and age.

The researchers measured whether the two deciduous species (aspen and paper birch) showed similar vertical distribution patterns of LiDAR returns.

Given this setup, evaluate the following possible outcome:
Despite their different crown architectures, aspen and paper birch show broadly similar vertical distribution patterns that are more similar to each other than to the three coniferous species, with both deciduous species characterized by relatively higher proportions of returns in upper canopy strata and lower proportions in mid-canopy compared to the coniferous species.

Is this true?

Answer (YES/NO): NO